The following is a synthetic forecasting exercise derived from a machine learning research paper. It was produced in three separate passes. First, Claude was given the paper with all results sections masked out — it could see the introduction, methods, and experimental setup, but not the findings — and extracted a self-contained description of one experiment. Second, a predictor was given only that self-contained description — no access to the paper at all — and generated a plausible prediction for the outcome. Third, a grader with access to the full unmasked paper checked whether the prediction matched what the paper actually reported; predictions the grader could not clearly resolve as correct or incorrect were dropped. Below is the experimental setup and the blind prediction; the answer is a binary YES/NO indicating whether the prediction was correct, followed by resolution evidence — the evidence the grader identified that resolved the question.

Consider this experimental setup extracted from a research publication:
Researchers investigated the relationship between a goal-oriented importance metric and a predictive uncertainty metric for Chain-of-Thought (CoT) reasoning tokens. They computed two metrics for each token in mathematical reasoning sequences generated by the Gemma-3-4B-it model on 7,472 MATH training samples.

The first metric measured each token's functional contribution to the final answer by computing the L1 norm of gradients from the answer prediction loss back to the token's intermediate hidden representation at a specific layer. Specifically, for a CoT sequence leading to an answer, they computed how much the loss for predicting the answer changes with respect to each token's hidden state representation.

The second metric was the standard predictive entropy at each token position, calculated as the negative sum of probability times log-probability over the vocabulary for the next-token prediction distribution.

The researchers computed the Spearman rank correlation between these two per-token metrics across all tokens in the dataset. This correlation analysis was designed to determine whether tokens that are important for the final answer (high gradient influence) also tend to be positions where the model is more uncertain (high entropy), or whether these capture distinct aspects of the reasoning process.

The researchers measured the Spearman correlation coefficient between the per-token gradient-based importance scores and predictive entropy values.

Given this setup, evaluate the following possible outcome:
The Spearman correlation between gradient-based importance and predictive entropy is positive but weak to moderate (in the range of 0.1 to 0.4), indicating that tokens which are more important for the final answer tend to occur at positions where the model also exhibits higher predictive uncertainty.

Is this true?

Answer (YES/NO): NO